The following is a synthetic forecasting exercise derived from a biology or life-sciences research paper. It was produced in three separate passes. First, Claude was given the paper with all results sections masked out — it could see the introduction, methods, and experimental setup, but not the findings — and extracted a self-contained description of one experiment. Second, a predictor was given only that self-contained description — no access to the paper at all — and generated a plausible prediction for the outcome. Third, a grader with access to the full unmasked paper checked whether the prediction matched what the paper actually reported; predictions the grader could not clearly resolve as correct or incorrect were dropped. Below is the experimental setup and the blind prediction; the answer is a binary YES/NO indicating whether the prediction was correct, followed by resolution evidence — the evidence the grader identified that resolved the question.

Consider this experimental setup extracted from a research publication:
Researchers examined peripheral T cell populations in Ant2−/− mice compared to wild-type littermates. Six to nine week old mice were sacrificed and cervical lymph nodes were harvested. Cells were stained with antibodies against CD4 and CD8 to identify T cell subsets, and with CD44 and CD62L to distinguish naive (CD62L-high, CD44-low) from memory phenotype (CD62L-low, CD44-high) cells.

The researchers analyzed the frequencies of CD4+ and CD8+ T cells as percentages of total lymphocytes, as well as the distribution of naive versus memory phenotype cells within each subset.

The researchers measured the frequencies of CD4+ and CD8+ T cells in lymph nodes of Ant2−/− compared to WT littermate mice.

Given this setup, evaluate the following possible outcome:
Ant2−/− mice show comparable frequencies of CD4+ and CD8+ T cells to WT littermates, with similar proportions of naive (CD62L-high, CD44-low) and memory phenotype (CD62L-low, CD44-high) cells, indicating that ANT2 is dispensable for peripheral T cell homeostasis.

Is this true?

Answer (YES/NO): NO